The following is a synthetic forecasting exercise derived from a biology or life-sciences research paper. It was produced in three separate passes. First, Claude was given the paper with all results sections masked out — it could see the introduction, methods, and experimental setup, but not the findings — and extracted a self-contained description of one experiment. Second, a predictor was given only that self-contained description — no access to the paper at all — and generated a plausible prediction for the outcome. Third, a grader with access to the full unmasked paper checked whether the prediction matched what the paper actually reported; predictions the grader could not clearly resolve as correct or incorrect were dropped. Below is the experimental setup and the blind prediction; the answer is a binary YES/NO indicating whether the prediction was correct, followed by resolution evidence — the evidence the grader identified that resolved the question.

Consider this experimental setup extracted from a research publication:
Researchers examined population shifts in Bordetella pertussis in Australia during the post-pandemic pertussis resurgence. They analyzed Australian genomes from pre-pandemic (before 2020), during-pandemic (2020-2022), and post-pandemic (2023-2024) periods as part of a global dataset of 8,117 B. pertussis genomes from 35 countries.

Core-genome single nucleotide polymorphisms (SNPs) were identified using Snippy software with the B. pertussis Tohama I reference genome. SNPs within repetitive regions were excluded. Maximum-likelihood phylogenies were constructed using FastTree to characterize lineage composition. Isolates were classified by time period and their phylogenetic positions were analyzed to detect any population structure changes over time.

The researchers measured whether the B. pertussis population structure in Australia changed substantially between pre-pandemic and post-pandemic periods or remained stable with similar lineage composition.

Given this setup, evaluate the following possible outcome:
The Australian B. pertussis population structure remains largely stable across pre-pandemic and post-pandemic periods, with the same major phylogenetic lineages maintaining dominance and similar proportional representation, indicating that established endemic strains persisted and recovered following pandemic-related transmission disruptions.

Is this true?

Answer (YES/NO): NO